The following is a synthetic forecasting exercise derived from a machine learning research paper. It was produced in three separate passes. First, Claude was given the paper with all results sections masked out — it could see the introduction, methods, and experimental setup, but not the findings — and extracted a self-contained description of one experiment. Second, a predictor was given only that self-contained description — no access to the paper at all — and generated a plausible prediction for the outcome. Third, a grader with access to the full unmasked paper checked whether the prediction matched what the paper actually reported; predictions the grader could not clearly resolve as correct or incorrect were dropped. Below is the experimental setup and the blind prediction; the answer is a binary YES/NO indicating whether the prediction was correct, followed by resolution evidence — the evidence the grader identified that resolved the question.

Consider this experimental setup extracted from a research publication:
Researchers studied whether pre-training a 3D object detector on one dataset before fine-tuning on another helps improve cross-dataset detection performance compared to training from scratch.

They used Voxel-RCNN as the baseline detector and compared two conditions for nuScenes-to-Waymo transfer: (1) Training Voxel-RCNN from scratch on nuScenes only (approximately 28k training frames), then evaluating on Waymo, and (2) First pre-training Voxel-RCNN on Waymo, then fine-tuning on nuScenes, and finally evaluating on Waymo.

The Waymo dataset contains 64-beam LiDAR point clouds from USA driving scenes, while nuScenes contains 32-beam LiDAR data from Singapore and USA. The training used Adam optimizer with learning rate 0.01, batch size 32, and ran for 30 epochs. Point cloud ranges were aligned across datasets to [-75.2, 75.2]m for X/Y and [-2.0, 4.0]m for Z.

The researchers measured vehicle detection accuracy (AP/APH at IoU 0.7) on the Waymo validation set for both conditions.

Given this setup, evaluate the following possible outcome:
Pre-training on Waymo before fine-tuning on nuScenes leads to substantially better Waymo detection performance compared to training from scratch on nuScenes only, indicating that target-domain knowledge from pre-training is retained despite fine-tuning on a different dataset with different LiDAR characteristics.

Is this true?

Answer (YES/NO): NO